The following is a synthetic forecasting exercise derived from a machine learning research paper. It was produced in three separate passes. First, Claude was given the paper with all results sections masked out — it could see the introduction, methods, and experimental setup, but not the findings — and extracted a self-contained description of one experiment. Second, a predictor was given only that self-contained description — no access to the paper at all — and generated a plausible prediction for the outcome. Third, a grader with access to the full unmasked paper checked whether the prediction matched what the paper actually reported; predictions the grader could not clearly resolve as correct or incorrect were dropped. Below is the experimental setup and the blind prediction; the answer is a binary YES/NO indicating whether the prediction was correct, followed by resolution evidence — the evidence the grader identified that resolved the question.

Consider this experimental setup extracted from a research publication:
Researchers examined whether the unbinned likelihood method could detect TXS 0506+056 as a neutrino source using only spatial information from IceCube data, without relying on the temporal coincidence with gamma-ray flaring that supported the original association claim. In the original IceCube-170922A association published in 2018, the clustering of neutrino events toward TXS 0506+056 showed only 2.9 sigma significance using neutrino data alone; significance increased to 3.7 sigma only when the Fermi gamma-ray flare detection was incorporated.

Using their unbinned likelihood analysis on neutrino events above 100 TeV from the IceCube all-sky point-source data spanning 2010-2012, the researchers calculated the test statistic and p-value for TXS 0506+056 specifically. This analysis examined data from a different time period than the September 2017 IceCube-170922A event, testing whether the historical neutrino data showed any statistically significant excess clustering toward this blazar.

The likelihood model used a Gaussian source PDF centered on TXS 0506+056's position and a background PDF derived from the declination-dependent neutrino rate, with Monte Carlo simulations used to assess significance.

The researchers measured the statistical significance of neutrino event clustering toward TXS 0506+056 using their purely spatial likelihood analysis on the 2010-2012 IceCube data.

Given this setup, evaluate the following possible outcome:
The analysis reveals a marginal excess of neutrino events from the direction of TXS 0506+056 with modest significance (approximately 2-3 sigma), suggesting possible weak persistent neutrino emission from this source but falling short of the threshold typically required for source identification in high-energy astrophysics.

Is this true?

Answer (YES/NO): NO